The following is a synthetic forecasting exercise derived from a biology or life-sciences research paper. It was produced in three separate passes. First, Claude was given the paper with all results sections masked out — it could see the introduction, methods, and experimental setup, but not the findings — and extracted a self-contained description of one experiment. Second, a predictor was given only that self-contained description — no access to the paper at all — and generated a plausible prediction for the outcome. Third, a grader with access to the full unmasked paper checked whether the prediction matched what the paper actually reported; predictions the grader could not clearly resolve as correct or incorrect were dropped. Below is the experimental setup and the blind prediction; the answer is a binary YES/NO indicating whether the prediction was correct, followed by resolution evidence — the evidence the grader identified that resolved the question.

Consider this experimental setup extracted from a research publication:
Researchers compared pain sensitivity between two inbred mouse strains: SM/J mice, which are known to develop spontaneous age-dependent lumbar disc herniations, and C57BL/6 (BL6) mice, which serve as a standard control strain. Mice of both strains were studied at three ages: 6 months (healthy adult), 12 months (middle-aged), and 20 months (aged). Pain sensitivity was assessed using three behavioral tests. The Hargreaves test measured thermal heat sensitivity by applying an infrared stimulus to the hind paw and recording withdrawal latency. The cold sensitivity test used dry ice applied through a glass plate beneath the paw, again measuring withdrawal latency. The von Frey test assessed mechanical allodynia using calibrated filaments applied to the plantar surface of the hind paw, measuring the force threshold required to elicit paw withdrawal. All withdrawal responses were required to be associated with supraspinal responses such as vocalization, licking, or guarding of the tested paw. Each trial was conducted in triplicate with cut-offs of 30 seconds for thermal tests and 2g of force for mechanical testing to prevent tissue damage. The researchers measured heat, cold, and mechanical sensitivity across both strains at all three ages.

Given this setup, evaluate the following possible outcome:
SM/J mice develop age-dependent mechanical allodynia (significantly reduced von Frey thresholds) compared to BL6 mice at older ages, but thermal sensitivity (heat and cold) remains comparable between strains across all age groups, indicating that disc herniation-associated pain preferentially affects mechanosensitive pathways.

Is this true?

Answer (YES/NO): NO